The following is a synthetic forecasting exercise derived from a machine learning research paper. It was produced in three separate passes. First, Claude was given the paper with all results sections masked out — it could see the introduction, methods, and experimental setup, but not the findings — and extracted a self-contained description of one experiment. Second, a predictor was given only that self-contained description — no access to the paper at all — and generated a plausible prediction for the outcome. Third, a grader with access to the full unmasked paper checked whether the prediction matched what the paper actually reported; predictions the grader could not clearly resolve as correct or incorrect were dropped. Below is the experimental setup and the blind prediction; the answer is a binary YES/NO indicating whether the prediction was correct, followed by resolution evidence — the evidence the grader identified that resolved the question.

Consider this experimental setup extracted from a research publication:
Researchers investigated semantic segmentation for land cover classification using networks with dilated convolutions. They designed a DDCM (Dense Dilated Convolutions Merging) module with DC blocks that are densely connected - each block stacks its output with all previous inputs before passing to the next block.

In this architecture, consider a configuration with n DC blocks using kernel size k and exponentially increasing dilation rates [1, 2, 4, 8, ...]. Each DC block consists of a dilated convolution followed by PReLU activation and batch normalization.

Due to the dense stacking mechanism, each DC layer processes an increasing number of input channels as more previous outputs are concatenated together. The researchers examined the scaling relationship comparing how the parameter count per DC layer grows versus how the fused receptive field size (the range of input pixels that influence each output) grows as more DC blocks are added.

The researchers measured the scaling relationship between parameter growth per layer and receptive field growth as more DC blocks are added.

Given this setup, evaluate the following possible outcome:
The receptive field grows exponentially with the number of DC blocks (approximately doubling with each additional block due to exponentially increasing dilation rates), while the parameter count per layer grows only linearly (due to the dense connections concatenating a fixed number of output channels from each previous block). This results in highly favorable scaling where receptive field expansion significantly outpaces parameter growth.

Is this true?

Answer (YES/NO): YES